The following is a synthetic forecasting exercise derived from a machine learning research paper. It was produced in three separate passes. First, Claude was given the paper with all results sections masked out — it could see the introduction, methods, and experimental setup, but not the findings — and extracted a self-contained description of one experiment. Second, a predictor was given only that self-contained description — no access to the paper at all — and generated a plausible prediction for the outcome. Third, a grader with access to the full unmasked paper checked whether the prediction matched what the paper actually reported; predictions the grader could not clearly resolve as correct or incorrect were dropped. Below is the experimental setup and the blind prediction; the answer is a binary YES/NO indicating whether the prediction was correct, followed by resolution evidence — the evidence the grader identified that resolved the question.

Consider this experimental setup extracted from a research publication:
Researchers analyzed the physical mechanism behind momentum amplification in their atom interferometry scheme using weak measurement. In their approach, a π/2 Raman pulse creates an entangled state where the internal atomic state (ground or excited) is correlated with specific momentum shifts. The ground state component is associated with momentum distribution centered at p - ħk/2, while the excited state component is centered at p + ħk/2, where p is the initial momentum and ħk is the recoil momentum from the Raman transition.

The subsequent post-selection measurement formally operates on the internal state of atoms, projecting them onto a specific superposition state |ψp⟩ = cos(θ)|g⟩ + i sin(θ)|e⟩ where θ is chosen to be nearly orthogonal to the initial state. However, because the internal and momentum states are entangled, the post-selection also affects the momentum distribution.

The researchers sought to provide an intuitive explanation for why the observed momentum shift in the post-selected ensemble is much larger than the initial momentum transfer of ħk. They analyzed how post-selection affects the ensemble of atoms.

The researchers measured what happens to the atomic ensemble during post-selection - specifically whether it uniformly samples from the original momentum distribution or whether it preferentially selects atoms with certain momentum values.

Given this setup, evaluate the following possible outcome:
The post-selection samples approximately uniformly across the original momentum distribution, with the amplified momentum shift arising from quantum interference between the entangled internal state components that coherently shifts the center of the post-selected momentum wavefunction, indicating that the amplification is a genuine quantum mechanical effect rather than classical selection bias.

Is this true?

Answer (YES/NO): NO